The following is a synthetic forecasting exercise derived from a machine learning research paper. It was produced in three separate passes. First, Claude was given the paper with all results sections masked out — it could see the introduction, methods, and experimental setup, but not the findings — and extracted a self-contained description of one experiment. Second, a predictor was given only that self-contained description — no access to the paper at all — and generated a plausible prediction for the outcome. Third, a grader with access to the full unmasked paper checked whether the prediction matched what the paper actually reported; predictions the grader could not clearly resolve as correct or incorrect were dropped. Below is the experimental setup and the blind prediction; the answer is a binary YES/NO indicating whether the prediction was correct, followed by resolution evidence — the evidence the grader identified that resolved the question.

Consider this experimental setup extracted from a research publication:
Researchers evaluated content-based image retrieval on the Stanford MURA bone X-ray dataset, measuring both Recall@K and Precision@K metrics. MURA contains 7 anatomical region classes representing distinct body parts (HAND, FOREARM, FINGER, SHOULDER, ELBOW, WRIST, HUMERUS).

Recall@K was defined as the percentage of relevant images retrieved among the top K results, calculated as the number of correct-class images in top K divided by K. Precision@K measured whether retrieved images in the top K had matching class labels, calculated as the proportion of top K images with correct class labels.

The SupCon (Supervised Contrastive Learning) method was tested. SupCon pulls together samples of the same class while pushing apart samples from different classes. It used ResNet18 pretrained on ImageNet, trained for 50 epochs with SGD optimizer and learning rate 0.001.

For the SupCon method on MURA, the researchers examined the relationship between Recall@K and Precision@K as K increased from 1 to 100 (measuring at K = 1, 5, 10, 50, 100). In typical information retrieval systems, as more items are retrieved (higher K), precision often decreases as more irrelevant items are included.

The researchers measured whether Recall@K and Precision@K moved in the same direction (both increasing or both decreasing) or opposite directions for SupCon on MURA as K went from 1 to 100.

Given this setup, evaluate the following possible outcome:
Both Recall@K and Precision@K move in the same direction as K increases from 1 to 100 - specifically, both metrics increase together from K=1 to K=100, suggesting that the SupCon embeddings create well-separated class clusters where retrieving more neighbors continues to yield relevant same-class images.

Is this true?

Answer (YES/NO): NO